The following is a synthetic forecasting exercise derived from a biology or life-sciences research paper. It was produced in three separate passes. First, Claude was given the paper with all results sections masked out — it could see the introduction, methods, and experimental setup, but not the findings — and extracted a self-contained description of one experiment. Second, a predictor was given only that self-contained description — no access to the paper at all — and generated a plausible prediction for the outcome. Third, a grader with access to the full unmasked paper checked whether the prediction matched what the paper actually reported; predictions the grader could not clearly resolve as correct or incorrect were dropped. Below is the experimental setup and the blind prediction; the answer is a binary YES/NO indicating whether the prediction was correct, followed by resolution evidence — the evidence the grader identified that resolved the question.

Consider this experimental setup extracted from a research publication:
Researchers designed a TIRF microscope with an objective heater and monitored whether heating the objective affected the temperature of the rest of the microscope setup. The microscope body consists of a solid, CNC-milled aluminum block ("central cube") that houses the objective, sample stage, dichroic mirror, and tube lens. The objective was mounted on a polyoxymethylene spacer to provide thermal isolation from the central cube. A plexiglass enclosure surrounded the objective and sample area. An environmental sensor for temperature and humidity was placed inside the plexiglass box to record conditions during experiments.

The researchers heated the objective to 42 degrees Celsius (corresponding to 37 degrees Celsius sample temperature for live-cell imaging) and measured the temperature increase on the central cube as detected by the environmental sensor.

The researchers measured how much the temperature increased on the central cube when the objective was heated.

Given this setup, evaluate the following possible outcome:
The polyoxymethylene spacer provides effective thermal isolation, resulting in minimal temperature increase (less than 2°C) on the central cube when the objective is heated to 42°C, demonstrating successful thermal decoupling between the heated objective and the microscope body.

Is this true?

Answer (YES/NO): YES